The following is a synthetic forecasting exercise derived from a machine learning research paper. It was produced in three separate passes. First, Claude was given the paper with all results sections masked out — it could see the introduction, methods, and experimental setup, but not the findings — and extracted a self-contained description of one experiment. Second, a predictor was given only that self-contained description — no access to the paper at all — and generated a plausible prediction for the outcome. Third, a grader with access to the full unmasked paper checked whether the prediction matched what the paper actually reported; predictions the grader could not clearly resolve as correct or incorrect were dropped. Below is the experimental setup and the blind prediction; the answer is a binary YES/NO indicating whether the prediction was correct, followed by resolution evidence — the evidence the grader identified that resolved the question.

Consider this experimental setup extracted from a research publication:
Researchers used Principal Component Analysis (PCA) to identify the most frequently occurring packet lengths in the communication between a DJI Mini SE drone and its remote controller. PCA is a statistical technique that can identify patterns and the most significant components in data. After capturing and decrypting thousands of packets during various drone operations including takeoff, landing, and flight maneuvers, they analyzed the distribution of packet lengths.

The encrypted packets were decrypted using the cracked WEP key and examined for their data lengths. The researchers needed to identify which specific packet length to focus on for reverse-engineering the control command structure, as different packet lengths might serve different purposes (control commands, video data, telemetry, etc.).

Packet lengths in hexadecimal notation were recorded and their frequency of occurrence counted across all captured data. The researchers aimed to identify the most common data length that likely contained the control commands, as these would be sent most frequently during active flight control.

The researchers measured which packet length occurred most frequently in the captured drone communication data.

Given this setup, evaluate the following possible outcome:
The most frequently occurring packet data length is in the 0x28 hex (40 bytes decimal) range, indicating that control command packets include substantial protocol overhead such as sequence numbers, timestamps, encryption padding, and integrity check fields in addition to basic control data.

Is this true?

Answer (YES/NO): NO